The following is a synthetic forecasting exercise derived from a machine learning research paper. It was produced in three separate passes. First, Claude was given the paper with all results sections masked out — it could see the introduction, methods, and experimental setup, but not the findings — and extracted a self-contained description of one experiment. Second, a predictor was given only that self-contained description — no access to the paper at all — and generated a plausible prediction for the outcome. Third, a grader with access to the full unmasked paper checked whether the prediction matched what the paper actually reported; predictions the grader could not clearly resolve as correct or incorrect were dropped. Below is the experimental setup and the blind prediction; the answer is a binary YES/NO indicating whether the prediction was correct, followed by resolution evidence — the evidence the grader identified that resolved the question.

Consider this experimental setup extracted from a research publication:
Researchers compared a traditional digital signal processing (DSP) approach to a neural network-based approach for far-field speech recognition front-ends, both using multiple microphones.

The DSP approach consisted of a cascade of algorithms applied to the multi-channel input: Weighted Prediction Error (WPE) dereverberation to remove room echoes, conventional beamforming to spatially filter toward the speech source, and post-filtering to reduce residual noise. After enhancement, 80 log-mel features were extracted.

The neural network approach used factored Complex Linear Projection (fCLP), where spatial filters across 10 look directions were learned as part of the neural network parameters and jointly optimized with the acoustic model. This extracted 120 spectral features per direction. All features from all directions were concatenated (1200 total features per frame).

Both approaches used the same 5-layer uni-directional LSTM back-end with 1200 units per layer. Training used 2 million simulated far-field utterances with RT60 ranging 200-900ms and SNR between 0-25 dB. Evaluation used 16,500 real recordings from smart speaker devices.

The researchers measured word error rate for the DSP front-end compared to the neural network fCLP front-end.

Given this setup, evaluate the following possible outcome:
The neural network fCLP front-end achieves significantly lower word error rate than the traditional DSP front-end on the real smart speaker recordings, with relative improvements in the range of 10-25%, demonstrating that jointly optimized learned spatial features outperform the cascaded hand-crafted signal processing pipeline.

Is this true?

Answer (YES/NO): NO